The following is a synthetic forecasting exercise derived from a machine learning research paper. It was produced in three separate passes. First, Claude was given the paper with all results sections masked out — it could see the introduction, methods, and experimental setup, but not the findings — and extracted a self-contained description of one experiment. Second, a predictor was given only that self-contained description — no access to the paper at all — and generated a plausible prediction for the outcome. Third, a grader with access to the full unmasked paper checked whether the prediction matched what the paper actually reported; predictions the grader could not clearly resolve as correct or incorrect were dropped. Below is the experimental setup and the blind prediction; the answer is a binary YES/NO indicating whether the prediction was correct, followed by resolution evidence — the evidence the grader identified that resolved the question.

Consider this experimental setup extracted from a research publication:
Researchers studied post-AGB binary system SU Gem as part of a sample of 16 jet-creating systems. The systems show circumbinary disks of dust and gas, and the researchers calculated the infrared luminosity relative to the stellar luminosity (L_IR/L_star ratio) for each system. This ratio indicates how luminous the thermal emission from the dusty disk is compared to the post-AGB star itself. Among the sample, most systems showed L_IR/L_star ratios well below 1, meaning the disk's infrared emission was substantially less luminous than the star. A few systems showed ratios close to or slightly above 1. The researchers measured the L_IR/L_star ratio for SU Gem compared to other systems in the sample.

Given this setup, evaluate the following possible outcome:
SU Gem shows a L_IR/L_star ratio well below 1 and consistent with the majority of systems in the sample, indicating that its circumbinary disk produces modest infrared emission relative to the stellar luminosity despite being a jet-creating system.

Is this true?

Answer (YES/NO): NO